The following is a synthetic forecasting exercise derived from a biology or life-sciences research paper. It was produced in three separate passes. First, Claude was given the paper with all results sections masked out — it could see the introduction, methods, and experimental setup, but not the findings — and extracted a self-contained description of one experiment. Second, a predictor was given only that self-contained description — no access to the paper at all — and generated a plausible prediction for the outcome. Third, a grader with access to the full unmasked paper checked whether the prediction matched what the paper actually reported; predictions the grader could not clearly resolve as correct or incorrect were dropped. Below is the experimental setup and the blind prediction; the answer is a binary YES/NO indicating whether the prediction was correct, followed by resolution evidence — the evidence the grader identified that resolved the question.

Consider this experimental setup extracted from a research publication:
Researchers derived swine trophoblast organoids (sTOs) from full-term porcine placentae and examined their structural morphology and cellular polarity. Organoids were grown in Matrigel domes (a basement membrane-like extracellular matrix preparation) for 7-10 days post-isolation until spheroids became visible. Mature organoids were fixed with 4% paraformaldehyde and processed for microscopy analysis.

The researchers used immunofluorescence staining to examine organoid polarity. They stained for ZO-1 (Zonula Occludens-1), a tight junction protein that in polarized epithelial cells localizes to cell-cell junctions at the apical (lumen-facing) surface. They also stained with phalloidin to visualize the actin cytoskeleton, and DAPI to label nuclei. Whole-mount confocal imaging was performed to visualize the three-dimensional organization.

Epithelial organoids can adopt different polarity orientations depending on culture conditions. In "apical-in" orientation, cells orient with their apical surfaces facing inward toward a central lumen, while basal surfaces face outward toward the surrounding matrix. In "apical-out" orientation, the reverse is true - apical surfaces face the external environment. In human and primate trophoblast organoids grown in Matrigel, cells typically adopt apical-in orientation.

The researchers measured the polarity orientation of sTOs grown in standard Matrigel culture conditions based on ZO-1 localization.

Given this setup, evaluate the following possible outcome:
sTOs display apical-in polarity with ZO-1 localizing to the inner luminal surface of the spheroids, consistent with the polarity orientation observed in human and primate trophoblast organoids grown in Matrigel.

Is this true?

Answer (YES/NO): YES